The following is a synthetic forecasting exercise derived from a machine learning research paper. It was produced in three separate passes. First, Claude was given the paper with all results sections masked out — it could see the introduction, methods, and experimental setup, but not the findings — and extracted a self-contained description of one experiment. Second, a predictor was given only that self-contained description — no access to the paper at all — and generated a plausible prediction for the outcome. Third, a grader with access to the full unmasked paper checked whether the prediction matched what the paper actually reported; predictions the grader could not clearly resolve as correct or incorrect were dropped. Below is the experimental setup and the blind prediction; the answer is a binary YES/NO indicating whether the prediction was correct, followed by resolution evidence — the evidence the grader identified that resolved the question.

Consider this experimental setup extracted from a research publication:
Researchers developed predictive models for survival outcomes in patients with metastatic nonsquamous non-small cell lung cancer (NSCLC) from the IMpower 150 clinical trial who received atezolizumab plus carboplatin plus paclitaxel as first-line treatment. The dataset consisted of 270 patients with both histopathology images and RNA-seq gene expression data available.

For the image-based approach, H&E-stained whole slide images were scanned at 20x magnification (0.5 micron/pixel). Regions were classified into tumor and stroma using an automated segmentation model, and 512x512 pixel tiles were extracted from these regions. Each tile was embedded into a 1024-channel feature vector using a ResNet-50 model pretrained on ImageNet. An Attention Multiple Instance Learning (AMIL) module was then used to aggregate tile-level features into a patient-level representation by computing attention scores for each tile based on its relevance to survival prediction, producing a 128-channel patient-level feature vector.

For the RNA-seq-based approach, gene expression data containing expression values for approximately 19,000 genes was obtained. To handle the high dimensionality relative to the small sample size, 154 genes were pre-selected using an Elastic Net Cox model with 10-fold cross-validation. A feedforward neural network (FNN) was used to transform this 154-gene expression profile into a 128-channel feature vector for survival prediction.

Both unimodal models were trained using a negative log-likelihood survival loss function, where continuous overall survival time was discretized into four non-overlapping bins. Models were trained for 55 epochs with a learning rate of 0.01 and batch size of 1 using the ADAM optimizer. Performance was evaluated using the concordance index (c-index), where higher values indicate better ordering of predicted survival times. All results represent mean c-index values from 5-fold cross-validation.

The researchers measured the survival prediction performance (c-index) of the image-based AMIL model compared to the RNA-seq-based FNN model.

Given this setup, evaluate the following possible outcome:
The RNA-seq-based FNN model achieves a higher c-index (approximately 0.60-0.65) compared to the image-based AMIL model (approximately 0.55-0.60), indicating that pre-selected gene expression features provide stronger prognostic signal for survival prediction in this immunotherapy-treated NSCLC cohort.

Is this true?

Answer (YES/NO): NO